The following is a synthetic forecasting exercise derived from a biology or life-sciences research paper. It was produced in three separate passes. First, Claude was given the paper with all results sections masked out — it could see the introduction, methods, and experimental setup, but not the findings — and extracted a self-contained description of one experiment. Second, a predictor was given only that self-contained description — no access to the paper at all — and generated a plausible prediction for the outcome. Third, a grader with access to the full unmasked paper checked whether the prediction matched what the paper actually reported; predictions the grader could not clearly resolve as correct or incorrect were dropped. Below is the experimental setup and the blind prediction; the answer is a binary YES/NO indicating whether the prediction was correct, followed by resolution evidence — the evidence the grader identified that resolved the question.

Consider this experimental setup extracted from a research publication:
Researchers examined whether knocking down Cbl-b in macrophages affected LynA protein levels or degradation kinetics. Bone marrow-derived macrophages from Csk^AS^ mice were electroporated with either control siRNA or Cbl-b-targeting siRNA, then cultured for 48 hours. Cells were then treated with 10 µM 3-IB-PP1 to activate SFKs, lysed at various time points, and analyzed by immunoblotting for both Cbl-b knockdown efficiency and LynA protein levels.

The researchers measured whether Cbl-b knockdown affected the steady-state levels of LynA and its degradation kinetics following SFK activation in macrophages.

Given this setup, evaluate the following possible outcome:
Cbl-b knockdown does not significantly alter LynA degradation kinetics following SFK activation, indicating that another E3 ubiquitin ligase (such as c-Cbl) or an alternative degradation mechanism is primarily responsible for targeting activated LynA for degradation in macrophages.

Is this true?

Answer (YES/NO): YES